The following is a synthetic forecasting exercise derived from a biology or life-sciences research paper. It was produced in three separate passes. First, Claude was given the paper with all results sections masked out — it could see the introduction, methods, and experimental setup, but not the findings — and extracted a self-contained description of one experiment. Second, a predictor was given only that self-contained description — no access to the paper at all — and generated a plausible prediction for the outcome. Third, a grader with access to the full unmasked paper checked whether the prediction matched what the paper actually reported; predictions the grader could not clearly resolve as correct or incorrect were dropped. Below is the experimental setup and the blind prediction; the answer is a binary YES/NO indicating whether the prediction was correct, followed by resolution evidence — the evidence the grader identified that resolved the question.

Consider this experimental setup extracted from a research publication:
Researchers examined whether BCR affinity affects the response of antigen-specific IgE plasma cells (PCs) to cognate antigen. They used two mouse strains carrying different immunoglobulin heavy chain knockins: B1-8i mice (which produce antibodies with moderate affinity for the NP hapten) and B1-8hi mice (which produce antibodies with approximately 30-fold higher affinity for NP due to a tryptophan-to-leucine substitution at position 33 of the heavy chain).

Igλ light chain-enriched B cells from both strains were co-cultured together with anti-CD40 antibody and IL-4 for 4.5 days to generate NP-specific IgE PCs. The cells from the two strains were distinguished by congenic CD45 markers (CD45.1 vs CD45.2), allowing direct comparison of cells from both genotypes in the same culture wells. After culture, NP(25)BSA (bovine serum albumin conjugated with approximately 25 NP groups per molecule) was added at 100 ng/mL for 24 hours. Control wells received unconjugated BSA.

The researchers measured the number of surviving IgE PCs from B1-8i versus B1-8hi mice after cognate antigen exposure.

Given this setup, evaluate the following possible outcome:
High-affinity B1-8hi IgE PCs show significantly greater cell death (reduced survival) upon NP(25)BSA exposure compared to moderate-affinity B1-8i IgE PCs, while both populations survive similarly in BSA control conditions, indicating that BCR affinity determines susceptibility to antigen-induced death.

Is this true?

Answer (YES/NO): NO